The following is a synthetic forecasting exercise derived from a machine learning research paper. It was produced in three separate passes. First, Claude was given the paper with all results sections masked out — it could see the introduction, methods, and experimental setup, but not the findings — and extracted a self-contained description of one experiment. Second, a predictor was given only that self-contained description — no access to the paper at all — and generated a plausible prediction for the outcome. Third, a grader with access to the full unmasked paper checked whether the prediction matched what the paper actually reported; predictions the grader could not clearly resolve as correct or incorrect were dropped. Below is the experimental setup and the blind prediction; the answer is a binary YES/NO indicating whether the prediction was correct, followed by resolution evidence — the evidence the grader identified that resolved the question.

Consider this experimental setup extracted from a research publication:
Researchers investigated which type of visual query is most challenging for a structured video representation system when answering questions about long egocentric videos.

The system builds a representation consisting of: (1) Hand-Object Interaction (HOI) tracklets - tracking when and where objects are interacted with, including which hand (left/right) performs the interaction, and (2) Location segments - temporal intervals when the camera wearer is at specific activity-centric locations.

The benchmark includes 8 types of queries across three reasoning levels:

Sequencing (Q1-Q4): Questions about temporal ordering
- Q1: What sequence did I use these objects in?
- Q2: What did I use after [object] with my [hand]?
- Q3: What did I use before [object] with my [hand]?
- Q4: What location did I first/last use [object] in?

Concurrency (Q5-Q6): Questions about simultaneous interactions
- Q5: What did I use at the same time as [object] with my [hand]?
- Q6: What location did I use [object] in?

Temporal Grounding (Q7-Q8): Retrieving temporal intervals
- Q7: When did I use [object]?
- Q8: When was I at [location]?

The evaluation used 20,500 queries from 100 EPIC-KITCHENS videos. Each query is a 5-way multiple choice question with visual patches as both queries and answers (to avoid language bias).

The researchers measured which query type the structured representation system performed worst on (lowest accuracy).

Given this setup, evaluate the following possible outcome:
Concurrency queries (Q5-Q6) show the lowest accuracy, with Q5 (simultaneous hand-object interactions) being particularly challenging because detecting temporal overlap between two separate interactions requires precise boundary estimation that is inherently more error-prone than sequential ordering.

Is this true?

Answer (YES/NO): NO